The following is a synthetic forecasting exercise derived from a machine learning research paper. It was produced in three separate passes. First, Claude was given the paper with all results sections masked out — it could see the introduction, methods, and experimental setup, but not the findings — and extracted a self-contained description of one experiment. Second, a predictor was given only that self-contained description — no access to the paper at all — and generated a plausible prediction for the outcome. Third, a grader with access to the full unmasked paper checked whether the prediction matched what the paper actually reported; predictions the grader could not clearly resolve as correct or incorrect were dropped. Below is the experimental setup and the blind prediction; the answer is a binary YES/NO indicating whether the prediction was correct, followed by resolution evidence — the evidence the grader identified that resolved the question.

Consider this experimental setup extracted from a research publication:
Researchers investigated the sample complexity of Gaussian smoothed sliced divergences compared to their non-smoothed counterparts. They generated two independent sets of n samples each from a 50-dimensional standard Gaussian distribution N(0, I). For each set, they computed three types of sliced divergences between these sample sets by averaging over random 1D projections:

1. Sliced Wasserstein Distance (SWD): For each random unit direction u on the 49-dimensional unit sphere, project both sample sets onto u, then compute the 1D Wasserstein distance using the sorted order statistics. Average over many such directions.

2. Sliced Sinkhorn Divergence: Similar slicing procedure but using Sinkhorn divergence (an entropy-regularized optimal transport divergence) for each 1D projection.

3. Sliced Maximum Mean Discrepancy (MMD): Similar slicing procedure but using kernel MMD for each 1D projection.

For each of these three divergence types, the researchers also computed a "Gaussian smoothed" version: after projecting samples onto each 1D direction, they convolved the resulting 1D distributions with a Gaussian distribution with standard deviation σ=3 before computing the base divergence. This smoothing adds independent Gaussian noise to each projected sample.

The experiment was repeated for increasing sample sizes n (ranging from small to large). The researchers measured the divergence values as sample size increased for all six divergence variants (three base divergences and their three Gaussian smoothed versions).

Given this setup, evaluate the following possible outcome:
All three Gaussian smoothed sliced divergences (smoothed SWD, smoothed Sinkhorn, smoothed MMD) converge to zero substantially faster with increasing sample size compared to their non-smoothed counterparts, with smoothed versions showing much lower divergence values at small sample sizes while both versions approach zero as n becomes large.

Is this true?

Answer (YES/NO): NO